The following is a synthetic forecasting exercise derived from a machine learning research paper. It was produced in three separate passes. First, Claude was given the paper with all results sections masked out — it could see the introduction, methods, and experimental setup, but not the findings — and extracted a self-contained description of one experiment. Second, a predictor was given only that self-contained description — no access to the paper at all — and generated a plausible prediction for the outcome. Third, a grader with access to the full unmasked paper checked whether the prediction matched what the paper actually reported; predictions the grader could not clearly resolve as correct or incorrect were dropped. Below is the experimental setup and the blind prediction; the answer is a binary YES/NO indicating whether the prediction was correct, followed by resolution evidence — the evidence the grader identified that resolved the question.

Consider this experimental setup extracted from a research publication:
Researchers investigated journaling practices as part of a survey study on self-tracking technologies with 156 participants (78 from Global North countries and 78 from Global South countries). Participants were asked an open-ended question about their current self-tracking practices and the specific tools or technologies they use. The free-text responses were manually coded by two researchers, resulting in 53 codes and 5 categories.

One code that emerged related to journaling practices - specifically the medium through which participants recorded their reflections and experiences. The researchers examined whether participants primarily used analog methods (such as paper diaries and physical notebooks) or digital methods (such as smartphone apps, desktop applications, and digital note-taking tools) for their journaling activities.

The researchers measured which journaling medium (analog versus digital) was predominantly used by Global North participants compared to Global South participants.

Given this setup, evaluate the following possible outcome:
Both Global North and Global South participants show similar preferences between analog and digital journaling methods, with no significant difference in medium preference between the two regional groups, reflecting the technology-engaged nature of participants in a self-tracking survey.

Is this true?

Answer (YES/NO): NO